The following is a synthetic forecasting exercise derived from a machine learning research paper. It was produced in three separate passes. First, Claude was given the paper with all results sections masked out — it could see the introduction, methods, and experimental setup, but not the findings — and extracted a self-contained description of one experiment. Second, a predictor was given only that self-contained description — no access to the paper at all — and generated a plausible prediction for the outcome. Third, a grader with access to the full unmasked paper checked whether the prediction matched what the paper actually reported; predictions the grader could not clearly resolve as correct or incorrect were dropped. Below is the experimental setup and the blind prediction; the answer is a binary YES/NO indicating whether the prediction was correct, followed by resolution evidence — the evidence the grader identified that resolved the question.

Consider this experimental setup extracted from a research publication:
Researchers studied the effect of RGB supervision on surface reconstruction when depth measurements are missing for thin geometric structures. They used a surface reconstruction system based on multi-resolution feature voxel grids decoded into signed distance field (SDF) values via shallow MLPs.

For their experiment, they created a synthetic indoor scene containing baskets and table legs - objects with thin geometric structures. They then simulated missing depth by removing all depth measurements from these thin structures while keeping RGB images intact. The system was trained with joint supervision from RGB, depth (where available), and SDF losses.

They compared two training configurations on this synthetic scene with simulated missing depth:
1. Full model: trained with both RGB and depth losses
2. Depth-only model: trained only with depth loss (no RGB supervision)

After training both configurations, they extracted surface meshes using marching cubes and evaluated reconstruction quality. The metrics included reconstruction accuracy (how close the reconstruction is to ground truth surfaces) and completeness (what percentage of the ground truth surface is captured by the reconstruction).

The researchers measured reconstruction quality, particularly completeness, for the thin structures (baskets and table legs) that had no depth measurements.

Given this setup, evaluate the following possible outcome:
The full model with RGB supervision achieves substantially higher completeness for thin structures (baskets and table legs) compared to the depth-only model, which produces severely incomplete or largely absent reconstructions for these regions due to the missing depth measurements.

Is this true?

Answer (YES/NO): YES